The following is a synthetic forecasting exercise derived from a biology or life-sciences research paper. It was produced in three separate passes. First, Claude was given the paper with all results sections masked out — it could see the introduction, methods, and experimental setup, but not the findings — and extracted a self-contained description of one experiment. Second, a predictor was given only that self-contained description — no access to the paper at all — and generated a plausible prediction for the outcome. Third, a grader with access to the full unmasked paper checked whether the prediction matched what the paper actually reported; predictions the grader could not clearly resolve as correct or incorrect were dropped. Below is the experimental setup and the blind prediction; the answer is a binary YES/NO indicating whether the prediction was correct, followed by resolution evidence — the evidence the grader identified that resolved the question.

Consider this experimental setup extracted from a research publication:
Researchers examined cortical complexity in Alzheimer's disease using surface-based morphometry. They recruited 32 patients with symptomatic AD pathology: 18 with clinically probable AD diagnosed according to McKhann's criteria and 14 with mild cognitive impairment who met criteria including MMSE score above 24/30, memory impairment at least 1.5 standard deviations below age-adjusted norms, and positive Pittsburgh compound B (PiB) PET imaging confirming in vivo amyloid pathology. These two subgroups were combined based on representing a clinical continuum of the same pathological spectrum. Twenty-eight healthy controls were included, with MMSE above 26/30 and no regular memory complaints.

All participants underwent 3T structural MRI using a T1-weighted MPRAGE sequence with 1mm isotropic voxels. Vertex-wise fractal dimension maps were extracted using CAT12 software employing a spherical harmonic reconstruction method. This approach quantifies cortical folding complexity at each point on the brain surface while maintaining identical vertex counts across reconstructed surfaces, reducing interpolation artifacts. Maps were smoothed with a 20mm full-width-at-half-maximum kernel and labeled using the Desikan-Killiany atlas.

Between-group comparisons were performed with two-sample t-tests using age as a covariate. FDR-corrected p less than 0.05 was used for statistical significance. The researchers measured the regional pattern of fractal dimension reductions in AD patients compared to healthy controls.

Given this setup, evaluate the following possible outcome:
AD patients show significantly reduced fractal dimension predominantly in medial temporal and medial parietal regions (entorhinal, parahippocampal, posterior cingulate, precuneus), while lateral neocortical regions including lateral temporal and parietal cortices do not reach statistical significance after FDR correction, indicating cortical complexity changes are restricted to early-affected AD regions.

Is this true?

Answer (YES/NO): NO